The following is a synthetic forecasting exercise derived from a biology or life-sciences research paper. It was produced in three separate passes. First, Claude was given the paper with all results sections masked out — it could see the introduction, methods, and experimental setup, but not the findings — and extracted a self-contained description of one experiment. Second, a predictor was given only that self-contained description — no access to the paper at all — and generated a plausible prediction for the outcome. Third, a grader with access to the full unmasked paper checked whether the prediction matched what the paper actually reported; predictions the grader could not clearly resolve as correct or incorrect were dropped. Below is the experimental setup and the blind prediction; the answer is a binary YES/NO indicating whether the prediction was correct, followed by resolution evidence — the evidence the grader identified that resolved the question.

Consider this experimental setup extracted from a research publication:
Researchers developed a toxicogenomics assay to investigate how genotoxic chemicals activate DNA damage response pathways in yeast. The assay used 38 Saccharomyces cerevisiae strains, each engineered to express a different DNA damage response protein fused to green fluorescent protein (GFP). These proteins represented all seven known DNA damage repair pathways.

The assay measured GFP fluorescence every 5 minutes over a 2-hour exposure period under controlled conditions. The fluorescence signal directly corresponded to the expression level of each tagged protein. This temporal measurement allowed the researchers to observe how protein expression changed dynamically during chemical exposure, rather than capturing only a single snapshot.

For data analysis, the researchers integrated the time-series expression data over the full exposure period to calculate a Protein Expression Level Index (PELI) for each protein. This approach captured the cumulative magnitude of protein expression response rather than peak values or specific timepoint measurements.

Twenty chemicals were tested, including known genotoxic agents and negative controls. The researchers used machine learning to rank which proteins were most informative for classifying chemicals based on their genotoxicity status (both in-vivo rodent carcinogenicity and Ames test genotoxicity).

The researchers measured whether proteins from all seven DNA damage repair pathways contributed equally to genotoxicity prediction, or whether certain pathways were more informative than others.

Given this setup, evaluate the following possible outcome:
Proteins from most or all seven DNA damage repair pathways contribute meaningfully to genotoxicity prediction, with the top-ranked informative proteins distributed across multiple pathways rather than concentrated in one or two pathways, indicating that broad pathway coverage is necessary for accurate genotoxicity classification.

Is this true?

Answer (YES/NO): NO